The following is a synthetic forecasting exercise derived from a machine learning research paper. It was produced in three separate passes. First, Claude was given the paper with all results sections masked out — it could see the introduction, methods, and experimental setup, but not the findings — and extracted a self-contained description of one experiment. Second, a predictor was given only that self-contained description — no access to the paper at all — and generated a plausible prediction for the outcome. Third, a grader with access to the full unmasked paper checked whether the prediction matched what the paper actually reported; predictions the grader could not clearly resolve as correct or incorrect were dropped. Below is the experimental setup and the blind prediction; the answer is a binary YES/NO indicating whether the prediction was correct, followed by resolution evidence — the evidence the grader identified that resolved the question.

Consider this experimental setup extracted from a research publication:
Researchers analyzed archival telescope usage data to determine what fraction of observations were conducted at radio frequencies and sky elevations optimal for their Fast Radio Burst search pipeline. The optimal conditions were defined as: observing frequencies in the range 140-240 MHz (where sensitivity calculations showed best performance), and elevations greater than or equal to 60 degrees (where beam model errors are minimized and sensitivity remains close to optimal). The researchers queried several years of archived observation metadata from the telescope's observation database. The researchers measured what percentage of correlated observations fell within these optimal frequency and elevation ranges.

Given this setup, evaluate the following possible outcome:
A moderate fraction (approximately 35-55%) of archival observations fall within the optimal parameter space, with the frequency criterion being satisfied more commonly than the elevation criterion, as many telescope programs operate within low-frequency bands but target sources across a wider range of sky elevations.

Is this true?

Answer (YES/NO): NO